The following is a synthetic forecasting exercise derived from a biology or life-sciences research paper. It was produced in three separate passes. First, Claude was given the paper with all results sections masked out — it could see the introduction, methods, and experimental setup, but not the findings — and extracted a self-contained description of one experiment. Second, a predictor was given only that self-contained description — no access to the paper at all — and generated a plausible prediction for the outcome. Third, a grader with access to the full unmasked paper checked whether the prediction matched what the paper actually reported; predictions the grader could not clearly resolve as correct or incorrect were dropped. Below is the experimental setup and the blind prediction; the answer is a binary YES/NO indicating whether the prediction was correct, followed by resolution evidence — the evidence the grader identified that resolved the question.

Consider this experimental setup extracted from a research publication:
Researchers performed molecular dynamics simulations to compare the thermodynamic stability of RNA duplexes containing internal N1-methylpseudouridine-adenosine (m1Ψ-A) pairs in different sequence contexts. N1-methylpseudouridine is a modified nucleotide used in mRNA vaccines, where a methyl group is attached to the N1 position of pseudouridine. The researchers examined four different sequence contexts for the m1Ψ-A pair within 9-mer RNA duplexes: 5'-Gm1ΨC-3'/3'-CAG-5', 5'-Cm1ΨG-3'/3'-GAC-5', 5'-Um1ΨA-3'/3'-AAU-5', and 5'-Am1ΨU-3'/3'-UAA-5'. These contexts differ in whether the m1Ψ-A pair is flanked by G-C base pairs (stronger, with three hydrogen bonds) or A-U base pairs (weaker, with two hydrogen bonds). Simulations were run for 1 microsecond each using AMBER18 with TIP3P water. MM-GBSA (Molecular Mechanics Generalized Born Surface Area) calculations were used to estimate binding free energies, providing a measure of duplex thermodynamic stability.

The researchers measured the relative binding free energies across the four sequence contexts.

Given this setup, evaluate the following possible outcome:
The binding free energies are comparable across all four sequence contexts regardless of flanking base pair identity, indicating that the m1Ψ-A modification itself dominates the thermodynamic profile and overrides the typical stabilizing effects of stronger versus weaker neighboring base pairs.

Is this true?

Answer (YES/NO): NO